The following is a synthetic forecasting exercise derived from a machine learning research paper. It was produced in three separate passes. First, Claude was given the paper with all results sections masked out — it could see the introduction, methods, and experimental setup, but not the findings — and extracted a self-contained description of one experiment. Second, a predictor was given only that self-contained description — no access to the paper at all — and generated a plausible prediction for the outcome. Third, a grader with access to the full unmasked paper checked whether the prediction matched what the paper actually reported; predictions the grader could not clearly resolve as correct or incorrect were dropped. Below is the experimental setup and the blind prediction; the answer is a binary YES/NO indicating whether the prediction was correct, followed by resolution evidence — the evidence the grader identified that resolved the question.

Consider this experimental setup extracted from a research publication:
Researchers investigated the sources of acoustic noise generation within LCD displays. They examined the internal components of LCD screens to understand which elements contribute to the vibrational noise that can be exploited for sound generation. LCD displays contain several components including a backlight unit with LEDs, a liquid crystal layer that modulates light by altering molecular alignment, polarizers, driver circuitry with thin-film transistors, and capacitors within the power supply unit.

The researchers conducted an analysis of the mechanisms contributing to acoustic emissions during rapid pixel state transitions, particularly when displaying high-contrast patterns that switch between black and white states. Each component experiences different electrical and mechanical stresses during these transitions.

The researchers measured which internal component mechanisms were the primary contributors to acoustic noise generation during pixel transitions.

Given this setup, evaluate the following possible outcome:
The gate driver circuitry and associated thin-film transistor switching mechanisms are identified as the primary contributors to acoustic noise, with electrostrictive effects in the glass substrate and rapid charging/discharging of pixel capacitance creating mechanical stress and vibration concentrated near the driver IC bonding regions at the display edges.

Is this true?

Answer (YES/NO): NO